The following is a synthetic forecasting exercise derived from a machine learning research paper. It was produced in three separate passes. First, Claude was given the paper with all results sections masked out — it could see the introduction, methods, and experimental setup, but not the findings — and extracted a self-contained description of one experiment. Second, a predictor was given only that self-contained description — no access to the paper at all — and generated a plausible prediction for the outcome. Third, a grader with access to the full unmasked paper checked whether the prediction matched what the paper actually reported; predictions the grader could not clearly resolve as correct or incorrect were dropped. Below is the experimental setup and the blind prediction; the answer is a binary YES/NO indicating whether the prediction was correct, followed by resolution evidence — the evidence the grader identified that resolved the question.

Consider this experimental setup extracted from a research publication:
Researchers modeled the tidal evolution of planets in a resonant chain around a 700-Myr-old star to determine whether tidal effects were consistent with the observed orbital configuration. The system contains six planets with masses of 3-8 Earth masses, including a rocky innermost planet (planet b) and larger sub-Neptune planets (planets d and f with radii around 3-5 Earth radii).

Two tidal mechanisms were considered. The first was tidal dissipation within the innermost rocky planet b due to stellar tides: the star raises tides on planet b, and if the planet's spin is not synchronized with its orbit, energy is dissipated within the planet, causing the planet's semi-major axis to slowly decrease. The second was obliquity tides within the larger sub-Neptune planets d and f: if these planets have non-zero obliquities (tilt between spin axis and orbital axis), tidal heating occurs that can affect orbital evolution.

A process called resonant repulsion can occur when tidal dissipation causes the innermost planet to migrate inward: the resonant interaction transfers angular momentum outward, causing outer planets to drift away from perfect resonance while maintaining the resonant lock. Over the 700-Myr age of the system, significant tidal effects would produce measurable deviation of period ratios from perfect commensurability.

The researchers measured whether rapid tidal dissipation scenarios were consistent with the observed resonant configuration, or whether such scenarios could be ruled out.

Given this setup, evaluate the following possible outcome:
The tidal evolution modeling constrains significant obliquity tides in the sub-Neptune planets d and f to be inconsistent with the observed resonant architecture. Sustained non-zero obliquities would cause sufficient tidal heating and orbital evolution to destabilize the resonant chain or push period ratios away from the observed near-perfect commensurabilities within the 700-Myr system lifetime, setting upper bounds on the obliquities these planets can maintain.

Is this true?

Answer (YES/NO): YES